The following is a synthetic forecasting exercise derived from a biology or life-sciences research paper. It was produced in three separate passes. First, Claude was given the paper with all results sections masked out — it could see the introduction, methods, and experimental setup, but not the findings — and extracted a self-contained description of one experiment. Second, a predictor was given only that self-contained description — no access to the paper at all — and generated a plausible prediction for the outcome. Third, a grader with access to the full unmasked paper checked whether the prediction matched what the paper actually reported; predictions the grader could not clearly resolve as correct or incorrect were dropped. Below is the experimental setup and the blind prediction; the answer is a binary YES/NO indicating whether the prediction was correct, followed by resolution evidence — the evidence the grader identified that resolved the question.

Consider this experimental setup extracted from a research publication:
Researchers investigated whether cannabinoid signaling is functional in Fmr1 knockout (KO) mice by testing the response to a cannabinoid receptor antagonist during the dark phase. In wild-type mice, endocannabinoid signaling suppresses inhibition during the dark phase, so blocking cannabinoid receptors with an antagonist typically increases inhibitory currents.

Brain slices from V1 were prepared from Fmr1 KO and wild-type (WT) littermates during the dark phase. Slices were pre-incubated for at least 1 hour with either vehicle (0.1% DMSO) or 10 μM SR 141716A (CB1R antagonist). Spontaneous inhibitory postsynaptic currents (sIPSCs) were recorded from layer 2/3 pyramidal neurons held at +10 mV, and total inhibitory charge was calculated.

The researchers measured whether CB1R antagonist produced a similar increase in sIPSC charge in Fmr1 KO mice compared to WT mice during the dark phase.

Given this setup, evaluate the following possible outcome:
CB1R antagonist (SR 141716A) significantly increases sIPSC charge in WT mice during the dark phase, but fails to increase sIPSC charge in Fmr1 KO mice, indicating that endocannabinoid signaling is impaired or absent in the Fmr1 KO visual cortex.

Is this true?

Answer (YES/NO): NO